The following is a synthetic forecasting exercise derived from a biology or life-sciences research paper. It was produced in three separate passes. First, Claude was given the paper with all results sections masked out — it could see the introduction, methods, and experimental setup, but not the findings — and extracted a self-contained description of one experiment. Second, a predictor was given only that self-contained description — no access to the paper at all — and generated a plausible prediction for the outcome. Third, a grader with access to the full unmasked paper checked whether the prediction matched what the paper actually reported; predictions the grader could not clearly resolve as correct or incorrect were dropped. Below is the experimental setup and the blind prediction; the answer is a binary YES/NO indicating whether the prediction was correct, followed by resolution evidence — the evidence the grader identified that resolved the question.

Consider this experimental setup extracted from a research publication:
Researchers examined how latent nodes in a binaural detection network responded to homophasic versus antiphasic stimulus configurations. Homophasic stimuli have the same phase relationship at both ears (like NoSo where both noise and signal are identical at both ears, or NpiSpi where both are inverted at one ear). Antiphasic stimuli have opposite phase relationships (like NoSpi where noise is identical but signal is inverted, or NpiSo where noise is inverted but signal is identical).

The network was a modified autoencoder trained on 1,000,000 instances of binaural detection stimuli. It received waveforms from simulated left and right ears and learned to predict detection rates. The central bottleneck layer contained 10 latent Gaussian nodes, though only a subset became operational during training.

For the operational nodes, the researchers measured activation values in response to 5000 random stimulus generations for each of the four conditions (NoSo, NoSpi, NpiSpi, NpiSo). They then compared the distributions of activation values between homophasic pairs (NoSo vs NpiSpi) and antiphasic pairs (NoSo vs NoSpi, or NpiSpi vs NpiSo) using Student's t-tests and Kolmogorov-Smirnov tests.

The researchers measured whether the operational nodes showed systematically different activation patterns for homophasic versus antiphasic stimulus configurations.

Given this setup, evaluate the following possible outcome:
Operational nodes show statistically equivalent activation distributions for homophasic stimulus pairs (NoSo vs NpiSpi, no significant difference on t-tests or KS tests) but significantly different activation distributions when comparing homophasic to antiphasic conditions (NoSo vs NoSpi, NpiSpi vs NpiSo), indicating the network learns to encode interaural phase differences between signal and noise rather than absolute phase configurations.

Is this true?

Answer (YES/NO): NO